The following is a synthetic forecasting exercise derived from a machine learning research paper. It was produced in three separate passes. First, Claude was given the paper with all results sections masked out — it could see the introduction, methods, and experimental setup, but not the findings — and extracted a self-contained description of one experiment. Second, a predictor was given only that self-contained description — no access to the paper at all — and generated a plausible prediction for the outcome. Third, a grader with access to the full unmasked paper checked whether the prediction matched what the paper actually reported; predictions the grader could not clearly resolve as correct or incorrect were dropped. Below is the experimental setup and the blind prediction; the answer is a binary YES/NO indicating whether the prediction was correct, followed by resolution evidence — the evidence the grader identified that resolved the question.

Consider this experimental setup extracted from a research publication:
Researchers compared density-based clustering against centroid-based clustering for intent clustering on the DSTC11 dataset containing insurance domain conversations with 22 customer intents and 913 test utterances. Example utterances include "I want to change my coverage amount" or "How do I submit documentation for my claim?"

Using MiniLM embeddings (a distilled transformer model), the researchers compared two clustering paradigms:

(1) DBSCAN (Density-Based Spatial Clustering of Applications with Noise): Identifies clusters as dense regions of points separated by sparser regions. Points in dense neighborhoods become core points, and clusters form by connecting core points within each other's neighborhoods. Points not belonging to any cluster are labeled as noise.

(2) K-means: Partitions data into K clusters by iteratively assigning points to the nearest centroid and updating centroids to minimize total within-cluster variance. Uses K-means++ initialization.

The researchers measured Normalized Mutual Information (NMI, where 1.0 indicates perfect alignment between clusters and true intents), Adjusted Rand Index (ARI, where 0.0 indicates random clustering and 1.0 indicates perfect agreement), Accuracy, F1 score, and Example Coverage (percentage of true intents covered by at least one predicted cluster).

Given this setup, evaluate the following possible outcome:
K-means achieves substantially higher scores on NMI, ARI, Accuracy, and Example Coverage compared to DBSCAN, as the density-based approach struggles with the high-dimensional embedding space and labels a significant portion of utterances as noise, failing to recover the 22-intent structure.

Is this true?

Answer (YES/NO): YES